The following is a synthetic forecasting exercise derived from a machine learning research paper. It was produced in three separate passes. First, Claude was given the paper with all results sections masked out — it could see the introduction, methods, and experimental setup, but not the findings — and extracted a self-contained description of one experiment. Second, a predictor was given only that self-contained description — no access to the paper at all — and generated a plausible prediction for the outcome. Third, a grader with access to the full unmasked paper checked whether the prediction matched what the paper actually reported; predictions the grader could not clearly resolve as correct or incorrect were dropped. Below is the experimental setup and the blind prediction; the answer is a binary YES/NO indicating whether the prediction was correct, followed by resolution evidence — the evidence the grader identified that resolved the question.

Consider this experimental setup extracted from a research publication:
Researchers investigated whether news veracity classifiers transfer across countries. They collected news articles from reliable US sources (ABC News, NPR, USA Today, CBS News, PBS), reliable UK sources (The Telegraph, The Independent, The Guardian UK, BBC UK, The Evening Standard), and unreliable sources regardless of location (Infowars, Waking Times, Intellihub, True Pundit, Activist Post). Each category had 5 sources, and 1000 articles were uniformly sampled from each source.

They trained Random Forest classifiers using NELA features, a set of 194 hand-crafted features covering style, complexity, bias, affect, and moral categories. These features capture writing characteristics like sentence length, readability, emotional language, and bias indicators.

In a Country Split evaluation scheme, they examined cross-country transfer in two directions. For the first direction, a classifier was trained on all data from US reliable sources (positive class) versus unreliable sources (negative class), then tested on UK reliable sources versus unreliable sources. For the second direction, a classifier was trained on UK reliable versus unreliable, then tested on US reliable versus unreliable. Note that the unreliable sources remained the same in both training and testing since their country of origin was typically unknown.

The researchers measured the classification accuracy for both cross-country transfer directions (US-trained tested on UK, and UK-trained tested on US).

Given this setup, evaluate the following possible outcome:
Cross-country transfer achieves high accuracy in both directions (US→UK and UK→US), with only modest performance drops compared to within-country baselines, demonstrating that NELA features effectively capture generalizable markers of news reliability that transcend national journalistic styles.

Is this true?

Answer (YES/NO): NO